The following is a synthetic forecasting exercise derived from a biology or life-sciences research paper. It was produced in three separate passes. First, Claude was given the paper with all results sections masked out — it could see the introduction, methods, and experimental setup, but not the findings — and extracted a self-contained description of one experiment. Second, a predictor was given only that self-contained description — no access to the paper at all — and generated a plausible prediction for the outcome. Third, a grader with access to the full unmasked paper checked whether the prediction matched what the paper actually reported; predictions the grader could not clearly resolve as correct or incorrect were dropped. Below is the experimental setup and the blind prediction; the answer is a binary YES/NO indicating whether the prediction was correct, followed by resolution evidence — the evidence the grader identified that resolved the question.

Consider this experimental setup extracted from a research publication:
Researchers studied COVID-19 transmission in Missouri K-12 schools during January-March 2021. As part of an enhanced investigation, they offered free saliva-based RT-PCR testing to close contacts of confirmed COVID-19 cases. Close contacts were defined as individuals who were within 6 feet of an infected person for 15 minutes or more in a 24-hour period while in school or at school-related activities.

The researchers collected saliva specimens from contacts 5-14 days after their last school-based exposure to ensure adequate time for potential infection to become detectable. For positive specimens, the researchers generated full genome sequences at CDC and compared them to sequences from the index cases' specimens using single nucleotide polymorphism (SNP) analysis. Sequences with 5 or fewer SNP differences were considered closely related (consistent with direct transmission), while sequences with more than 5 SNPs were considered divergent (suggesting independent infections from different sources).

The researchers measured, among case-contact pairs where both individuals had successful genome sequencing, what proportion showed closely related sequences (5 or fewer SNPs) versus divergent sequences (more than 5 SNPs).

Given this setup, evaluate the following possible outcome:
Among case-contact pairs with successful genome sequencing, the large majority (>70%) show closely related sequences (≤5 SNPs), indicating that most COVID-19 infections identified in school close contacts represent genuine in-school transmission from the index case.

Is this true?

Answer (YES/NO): NO